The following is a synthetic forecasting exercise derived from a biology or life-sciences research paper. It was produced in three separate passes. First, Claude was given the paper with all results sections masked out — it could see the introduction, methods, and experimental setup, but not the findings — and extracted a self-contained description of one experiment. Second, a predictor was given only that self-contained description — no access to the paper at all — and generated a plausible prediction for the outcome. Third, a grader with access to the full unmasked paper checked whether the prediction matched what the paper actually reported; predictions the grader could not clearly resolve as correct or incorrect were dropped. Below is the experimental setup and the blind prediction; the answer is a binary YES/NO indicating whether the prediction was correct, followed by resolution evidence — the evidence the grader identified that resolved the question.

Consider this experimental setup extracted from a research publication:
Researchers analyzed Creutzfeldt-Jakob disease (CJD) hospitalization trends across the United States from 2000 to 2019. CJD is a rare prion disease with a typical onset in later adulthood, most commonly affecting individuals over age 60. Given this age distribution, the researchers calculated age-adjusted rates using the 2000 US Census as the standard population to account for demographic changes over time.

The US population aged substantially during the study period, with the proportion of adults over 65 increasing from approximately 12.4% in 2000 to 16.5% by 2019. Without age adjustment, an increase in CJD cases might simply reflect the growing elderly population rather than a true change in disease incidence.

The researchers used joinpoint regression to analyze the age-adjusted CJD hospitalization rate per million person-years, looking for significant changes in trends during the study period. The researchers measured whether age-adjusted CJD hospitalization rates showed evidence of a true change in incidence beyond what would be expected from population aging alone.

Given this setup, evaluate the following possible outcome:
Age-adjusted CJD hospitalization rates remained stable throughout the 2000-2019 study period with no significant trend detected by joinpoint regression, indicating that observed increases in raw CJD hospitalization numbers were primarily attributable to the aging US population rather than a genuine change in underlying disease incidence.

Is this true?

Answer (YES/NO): NO